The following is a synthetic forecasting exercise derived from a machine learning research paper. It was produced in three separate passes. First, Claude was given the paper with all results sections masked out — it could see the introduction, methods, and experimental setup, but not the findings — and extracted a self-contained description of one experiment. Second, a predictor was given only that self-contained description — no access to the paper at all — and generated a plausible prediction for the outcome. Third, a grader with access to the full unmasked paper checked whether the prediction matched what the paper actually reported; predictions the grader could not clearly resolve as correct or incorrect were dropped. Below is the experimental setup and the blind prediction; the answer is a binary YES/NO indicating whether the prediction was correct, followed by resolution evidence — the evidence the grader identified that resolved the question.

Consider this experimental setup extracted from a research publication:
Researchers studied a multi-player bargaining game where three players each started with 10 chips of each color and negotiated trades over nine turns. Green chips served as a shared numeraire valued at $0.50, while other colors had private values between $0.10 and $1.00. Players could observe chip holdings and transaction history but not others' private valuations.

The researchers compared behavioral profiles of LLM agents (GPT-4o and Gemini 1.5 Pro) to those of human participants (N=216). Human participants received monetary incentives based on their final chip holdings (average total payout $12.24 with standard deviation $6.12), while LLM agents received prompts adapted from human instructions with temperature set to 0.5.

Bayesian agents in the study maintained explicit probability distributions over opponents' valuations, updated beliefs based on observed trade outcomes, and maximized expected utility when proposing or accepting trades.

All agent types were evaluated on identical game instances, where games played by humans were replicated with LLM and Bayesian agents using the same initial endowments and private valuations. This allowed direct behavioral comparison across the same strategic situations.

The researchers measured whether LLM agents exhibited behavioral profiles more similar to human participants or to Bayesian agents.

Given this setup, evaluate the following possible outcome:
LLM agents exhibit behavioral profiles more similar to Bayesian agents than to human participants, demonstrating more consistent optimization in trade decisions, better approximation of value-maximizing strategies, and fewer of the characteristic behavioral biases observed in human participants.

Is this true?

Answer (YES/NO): NO